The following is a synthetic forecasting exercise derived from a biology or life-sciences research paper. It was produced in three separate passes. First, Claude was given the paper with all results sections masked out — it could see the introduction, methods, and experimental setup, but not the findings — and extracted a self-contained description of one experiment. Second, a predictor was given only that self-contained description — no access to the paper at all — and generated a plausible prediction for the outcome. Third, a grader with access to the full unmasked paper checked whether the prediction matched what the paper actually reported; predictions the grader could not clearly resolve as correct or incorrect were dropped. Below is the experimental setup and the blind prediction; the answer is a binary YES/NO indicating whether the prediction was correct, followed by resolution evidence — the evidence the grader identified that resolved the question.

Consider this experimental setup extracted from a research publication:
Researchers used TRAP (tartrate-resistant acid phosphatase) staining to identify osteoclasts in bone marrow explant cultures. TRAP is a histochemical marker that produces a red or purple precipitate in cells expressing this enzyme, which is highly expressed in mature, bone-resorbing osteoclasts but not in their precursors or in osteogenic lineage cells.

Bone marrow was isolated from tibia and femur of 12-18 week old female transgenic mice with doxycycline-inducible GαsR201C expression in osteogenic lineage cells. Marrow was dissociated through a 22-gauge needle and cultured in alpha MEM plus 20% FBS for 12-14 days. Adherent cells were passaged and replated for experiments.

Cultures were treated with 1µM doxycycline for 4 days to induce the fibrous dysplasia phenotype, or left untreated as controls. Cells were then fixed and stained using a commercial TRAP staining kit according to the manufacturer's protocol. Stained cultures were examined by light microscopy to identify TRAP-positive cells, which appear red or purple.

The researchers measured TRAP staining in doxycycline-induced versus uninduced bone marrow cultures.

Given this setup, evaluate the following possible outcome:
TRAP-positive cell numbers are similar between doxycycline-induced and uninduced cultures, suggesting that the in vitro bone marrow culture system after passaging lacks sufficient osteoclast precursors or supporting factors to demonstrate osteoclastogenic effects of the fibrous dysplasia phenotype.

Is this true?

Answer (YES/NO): NO